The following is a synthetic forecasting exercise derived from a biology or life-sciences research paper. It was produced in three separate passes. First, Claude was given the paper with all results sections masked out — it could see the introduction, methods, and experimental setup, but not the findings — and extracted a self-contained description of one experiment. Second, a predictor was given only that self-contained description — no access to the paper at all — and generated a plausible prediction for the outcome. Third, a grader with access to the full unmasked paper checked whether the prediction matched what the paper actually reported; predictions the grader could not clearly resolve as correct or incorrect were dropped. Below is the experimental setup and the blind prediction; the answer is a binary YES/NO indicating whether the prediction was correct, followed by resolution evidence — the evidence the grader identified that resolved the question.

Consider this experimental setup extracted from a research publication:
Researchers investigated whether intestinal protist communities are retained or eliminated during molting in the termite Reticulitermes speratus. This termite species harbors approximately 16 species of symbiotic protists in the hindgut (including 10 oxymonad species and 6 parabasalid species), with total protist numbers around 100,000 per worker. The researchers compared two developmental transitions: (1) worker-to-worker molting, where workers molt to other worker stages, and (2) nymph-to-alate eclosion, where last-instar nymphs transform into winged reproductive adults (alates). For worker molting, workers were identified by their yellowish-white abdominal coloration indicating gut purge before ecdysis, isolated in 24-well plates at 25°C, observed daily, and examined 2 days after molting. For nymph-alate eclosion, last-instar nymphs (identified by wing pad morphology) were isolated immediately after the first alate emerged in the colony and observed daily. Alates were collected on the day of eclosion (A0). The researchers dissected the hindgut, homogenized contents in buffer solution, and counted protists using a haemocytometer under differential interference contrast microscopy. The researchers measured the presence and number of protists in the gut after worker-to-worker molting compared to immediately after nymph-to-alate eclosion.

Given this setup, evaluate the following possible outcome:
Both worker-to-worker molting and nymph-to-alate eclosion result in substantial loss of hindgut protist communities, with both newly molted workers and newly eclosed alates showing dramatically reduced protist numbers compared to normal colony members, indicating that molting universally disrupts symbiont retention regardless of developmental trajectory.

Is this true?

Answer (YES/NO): NO